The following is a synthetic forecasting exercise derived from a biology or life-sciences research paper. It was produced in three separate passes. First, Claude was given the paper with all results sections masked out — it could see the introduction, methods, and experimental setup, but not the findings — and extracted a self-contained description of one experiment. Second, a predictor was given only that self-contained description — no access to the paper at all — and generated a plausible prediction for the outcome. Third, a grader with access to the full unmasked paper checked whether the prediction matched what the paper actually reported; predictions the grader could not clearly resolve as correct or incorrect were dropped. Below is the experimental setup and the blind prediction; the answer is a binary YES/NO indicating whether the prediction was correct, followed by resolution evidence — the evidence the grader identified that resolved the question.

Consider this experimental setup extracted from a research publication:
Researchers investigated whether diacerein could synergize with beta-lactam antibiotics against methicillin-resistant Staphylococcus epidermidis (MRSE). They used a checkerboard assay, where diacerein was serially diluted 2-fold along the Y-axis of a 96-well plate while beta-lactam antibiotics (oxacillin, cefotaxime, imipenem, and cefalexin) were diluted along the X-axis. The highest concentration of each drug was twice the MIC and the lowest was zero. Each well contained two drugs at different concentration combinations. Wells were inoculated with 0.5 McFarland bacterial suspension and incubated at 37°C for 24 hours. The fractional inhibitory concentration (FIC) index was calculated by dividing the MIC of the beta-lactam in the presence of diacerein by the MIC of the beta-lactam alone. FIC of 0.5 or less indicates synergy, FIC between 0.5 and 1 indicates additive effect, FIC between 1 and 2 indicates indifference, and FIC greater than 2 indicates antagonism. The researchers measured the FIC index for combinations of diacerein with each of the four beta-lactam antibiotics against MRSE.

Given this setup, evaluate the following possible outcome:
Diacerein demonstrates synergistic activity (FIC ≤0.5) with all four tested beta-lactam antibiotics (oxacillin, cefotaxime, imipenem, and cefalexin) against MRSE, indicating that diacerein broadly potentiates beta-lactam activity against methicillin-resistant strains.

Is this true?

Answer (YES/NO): NO